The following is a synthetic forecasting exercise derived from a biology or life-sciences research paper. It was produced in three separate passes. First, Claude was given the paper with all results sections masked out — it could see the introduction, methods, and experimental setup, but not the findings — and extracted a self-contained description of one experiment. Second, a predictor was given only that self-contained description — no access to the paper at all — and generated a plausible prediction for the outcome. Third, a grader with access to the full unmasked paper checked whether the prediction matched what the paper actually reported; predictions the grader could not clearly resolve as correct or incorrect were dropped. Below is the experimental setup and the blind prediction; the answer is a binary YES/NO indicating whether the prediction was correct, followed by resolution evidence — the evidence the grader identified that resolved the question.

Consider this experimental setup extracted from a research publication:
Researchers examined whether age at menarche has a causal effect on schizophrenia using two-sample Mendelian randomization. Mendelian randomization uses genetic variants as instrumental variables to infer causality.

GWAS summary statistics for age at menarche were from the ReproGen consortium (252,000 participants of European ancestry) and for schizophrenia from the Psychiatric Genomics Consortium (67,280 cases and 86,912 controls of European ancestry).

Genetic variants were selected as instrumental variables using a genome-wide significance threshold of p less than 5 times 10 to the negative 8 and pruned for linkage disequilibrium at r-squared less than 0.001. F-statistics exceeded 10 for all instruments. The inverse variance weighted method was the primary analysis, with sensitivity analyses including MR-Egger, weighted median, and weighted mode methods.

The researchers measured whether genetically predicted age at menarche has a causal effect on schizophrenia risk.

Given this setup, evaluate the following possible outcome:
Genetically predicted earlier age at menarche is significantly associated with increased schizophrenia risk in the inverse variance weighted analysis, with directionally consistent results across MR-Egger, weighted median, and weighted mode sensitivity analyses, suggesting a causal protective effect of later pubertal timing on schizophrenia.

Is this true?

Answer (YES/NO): NO